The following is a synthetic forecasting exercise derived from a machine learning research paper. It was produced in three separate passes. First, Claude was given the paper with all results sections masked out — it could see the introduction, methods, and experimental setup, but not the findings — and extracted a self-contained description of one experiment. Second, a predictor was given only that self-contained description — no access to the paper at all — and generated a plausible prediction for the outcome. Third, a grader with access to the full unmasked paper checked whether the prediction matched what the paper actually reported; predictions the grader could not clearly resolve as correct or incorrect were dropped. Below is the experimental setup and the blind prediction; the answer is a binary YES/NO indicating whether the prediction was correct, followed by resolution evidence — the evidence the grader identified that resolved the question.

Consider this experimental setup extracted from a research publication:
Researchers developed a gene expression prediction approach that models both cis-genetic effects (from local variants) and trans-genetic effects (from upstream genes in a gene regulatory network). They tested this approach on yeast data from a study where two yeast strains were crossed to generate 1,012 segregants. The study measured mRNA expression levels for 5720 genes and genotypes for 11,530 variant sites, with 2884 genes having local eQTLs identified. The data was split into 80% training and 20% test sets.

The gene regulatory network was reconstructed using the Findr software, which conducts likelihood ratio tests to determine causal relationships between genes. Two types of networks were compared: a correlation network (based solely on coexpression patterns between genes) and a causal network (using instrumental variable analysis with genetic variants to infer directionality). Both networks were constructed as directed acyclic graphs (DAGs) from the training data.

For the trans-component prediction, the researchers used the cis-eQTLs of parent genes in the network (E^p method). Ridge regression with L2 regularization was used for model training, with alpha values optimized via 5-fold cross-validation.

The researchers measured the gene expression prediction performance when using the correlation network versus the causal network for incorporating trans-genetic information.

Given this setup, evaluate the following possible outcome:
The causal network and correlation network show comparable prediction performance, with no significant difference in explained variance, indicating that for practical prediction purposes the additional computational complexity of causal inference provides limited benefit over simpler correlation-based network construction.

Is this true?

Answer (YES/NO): NO